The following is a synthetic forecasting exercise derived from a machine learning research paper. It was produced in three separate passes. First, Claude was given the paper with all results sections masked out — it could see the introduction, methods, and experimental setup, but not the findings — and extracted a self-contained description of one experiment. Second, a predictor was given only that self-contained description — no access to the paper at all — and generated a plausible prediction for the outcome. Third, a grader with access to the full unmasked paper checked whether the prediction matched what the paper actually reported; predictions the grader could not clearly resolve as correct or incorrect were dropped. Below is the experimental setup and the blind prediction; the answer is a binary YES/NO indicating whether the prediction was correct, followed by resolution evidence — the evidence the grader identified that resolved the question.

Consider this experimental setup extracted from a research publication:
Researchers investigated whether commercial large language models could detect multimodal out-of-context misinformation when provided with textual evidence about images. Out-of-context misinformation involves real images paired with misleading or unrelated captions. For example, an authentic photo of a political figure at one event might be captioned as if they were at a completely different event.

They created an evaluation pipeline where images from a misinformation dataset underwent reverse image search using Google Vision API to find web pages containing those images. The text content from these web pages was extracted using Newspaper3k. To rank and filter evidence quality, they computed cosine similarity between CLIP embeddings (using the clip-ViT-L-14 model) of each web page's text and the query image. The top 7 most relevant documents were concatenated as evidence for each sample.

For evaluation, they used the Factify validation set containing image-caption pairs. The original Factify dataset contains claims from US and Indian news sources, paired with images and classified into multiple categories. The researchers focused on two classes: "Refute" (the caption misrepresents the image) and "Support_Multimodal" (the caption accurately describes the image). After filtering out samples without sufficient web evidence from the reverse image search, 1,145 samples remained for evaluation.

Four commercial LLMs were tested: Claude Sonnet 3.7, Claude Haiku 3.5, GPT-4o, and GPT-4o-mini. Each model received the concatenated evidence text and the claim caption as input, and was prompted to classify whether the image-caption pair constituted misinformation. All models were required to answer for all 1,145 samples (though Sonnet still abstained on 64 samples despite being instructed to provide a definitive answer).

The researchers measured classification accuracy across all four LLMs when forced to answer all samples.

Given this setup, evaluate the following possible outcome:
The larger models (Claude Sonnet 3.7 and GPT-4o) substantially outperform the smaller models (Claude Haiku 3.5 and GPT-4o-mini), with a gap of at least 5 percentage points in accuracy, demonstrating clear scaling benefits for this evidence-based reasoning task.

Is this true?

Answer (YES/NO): NO